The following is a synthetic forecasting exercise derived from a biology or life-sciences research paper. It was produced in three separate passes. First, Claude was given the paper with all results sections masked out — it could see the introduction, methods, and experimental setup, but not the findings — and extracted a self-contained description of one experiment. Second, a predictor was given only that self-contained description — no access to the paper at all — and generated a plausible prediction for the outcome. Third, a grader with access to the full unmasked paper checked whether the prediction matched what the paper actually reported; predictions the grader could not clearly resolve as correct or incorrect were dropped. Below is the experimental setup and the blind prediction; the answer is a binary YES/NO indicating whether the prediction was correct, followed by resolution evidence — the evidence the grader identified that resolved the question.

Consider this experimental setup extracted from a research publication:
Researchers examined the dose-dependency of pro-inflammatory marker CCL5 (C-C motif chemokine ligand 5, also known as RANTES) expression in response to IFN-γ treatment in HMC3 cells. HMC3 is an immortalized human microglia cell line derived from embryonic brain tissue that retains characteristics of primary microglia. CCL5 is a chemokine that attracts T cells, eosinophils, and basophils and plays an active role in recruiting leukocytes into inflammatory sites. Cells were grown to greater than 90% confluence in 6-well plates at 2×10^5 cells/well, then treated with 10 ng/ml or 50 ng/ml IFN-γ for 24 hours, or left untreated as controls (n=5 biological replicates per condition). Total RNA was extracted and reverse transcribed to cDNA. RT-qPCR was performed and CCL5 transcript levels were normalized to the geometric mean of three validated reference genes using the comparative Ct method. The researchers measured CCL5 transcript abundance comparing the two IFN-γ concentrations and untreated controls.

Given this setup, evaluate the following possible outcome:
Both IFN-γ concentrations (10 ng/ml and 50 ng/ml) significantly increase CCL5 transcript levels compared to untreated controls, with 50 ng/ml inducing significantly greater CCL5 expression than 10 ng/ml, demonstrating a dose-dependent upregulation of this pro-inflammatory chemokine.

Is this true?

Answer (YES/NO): NO